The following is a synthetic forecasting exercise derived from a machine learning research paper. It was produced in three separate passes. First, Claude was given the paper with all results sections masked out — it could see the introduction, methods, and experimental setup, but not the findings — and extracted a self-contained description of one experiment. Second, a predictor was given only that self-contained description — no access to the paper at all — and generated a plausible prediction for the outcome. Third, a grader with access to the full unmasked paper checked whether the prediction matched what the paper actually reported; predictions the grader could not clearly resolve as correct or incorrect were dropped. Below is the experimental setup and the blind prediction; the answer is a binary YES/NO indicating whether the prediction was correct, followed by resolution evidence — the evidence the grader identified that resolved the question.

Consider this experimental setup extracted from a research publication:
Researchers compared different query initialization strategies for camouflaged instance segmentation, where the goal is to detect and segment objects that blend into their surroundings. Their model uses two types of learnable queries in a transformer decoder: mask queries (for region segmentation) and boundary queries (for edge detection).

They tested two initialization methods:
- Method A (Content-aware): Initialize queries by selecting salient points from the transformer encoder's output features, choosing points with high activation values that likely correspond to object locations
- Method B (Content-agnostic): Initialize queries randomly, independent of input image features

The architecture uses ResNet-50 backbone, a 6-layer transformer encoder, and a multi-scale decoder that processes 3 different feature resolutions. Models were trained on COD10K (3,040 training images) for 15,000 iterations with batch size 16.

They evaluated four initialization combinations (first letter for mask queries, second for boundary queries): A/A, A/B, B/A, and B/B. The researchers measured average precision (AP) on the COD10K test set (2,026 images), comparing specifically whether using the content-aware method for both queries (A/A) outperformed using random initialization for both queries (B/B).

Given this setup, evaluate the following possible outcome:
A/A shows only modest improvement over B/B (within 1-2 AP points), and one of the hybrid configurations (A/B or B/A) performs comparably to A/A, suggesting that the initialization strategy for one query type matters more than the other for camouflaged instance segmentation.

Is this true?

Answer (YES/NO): NO